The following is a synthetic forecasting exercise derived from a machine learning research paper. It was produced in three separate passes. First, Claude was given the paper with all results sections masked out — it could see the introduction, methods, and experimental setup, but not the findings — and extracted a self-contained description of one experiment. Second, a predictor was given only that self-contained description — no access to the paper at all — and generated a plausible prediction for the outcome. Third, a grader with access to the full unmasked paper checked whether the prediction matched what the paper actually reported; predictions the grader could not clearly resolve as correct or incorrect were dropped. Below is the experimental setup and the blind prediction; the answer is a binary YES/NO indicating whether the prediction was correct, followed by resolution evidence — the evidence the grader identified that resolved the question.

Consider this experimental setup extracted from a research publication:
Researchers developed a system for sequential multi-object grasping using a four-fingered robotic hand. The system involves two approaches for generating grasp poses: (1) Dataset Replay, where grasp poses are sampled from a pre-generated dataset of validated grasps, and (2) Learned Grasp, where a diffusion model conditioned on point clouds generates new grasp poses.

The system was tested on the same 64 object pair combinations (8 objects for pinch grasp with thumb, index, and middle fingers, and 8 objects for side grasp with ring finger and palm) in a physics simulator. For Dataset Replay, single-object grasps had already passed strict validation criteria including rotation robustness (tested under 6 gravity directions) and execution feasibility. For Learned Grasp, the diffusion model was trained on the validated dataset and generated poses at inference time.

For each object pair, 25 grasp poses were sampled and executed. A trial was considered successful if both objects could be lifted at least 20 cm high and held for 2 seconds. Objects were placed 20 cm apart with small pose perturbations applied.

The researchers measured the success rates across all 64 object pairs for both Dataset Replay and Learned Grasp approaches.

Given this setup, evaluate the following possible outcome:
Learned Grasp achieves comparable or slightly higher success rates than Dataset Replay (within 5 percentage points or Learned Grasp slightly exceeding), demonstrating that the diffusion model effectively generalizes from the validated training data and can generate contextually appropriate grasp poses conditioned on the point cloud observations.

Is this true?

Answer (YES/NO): NO